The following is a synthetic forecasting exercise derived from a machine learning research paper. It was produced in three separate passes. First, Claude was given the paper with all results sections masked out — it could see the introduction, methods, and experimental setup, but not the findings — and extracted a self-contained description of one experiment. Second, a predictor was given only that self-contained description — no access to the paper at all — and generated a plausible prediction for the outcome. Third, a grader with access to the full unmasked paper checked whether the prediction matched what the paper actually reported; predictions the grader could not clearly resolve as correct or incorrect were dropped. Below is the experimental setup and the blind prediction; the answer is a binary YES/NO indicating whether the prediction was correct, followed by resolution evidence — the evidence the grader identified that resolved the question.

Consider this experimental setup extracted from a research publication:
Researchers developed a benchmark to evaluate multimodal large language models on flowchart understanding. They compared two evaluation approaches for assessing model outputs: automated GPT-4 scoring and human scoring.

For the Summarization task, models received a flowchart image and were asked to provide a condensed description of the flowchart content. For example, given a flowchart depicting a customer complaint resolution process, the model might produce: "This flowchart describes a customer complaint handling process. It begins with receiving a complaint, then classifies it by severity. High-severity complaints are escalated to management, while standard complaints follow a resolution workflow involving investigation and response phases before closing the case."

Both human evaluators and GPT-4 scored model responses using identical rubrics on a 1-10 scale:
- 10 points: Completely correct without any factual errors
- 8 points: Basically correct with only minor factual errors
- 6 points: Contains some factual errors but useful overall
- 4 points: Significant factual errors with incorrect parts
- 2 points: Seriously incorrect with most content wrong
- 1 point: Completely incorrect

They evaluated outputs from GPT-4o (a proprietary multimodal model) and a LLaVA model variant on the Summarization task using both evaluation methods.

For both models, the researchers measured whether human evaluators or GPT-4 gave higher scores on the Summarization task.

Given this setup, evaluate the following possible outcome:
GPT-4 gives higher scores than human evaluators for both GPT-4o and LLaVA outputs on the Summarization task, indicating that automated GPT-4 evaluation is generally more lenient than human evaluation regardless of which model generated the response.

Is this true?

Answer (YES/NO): YES